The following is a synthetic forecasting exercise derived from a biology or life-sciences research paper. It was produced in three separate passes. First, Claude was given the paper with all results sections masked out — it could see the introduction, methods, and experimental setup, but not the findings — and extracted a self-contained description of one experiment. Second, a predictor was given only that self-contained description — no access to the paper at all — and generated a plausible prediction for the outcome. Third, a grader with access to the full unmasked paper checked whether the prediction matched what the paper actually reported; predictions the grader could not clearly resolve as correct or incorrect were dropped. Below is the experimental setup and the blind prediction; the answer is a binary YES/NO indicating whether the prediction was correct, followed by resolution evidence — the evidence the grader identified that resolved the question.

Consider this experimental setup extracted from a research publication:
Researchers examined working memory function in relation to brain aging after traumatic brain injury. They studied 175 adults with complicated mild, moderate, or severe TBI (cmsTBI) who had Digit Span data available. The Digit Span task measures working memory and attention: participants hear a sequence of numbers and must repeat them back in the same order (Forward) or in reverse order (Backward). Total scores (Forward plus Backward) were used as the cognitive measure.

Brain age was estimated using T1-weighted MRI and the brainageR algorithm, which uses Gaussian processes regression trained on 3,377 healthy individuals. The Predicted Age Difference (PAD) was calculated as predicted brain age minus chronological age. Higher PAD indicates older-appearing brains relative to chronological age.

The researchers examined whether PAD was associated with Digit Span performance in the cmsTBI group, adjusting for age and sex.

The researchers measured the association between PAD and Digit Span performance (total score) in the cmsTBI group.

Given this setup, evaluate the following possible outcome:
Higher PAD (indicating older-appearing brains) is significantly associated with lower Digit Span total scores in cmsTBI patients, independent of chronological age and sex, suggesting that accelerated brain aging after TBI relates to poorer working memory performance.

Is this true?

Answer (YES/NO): NO